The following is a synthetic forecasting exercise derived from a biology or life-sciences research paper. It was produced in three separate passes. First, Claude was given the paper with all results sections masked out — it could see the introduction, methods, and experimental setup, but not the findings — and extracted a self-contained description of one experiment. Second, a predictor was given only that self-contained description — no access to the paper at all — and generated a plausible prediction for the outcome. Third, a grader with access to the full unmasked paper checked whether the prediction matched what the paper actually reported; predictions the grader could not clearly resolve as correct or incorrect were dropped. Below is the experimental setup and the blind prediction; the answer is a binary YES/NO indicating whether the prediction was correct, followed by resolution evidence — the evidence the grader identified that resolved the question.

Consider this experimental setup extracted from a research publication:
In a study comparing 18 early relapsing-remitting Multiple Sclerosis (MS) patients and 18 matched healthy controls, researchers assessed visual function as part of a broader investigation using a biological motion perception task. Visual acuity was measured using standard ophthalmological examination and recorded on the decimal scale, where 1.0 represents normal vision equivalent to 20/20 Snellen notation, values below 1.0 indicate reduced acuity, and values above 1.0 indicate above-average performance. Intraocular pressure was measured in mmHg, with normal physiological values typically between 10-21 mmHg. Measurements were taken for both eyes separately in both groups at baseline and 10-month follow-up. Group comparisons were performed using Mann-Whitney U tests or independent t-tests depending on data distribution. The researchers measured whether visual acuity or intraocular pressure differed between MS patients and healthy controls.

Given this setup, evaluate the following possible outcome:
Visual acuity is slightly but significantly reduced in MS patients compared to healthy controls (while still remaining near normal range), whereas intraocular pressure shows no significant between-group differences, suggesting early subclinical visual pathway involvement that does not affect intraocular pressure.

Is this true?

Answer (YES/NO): NO